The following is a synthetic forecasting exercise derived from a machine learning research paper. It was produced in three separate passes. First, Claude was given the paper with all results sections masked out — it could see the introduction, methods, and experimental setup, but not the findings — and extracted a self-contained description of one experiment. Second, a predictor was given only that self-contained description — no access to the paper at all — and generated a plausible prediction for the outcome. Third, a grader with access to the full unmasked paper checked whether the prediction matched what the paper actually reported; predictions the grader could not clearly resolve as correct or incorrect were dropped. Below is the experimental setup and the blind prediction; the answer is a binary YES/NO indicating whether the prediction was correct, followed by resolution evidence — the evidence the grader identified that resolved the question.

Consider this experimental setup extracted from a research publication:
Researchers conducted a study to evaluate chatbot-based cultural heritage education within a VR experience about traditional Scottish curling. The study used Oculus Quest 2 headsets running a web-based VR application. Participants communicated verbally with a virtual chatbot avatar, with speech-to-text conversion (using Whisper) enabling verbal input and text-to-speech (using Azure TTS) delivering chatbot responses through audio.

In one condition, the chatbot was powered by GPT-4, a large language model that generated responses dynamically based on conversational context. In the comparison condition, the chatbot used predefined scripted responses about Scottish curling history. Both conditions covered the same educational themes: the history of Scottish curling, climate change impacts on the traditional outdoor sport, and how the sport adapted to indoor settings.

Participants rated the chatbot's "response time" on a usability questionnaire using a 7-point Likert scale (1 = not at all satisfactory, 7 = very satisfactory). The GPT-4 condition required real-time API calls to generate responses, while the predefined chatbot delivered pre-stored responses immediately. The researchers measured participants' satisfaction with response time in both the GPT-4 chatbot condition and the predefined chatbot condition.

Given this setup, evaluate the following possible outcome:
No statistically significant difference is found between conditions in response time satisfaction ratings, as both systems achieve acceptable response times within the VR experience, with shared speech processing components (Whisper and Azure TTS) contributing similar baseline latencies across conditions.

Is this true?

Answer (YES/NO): YES